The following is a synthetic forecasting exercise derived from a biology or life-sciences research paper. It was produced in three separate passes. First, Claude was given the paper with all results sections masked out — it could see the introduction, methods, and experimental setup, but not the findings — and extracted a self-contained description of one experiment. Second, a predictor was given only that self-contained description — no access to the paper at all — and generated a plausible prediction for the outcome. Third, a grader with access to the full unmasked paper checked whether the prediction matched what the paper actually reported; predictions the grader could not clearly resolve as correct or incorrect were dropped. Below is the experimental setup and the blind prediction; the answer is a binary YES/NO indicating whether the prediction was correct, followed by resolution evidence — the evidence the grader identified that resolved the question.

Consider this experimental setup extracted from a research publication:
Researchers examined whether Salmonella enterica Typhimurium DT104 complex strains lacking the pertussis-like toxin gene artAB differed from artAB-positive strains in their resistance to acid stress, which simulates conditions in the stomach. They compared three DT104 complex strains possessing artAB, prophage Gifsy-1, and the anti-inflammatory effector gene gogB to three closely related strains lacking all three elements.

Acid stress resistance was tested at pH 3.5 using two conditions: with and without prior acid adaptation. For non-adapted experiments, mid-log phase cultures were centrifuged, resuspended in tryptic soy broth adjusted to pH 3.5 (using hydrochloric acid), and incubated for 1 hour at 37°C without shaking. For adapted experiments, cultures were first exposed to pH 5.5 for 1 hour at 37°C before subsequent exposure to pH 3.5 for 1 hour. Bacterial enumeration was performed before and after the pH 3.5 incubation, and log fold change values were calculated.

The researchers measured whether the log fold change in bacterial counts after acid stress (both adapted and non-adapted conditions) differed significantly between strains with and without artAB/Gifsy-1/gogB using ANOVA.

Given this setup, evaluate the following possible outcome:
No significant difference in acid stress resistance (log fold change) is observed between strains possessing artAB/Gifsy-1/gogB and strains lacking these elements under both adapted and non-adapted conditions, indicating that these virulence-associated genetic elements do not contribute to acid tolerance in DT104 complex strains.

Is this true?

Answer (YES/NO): YES